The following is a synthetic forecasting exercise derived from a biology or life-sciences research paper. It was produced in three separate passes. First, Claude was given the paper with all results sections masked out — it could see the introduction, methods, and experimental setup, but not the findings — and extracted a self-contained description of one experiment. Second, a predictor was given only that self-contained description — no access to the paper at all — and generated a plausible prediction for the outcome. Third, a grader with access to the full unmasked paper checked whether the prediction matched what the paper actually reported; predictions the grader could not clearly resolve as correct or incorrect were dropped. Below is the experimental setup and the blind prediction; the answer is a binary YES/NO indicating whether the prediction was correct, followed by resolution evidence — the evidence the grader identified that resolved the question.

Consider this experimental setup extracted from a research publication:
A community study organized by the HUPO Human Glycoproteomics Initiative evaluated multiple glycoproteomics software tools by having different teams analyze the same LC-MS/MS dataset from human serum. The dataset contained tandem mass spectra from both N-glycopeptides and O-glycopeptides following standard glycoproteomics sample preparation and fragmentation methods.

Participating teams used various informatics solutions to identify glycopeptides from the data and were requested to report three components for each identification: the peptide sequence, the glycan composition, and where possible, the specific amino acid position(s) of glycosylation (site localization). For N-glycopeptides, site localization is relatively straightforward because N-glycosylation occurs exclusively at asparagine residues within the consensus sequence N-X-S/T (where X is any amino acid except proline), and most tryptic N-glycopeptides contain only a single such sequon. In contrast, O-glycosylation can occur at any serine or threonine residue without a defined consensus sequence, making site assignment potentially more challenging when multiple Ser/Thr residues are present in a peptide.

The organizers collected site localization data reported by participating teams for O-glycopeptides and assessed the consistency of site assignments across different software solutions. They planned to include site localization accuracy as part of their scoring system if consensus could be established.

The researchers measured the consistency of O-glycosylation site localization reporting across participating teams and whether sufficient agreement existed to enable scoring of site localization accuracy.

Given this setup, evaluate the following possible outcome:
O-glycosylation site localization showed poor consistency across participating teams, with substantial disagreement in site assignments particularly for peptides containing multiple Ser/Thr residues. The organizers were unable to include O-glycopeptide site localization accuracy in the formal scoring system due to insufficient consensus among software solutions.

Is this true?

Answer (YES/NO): YES